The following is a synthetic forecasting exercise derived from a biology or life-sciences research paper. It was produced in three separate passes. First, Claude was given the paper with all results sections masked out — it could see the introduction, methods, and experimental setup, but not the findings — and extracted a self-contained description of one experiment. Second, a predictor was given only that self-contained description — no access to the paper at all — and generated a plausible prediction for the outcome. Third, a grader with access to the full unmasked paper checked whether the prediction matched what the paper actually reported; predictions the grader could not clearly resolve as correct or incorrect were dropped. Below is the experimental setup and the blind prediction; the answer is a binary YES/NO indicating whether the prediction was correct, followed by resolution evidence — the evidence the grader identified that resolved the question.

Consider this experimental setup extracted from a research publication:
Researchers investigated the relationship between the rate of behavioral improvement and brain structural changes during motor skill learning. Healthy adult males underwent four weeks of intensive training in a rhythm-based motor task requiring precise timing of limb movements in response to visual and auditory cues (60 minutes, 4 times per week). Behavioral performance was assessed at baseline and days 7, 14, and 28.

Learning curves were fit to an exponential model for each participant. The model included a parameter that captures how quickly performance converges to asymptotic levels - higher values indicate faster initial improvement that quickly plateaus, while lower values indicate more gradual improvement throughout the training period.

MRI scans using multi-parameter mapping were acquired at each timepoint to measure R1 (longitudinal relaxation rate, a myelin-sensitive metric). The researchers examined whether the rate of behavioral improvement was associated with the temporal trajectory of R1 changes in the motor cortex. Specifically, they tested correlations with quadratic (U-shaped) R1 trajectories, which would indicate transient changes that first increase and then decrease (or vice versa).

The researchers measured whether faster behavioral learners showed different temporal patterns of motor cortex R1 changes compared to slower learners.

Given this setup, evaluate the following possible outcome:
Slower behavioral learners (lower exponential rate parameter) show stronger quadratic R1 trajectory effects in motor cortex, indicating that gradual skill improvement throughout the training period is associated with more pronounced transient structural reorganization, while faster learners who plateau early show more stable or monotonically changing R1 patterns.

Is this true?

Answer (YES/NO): NO